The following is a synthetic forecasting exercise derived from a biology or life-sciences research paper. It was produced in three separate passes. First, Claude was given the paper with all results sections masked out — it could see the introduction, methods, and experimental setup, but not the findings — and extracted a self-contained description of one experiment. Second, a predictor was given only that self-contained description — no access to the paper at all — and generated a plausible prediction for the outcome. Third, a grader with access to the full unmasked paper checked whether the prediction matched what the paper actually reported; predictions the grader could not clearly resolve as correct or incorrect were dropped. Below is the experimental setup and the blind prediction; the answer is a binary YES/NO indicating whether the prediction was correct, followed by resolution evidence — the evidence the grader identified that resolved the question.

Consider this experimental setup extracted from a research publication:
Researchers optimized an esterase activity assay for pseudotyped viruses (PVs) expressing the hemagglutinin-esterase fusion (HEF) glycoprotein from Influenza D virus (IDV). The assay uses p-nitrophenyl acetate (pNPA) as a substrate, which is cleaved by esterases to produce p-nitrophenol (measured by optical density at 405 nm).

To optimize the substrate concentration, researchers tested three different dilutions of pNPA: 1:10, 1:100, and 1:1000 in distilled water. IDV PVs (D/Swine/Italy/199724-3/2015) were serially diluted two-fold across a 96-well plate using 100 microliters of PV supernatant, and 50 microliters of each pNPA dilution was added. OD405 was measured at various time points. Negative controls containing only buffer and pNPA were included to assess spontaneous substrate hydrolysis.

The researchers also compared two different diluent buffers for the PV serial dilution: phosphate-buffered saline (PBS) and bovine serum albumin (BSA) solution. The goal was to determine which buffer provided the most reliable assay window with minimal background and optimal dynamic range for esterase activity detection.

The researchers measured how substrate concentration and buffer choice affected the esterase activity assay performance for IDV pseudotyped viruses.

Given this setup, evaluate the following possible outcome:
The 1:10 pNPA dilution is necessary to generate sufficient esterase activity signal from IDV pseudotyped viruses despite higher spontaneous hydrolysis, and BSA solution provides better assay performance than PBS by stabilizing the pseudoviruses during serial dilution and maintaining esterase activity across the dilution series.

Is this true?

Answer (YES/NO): YES